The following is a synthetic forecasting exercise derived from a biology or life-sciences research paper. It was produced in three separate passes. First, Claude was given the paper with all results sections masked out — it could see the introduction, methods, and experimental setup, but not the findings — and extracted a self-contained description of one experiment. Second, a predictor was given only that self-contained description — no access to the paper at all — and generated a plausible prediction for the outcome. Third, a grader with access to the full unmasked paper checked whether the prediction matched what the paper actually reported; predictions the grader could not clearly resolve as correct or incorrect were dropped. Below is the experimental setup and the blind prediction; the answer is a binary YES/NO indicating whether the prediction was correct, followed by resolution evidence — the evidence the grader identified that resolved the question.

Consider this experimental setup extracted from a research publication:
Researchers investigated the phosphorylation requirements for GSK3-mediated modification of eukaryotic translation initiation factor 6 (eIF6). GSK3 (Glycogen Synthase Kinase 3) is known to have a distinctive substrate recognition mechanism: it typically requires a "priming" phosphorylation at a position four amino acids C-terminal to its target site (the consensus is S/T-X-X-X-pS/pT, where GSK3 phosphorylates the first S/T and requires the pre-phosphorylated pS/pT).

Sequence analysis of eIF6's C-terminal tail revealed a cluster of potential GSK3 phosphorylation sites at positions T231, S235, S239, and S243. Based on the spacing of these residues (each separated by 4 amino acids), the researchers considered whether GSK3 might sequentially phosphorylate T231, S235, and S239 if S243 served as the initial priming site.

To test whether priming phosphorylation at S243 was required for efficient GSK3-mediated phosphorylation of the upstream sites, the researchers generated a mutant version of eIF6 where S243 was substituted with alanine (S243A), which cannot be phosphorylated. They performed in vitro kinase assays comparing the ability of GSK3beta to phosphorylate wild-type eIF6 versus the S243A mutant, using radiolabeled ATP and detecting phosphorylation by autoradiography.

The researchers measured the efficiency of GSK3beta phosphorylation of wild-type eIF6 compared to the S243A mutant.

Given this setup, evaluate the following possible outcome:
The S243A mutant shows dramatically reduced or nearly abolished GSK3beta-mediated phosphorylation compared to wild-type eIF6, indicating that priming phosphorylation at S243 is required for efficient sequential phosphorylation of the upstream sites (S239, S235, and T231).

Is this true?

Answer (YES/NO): NO